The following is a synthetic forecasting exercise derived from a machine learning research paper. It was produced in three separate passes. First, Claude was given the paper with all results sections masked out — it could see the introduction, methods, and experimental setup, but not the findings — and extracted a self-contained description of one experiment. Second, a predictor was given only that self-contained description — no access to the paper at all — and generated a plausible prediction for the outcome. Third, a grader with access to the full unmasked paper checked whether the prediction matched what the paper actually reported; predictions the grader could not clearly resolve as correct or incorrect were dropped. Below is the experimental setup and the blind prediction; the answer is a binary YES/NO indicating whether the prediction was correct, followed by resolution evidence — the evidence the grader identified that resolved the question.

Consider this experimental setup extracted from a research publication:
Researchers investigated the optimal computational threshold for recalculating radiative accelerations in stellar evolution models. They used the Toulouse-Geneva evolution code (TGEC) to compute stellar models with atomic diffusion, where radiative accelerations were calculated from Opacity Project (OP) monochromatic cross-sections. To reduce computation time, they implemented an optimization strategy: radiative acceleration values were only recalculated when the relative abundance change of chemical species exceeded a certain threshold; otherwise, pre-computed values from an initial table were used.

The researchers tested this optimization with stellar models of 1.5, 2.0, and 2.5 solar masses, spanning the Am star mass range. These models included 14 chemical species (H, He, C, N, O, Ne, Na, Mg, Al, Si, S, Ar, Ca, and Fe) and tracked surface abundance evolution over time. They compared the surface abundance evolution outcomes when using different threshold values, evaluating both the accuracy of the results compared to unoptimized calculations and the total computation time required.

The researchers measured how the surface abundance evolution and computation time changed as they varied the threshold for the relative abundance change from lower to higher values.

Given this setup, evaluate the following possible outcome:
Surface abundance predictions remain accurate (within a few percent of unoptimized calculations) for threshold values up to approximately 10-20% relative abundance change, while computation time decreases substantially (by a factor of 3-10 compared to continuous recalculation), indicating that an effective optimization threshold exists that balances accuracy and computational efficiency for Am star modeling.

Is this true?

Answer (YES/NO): NO